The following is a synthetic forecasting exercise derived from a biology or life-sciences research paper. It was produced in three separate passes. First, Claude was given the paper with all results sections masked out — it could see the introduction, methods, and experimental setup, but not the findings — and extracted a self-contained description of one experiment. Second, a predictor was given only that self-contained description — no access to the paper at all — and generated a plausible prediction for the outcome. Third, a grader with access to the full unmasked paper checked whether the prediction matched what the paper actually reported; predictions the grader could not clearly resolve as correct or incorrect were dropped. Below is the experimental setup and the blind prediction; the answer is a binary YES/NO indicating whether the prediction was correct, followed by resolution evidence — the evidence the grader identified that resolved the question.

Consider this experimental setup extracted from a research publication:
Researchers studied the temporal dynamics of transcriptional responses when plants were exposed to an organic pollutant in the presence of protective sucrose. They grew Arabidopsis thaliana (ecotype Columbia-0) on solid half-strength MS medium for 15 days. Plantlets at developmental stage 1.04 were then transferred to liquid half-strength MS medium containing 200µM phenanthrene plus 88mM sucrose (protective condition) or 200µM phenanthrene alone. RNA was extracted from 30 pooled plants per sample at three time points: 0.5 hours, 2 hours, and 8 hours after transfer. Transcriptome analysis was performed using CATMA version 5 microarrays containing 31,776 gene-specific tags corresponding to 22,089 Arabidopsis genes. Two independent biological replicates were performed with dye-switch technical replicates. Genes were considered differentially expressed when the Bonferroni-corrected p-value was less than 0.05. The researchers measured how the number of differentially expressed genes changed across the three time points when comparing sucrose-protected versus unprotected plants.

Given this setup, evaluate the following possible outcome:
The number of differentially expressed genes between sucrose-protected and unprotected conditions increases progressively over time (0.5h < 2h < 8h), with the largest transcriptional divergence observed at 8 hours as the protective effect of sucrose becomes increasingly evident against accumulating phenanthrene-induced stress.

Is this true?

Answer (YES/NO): NO